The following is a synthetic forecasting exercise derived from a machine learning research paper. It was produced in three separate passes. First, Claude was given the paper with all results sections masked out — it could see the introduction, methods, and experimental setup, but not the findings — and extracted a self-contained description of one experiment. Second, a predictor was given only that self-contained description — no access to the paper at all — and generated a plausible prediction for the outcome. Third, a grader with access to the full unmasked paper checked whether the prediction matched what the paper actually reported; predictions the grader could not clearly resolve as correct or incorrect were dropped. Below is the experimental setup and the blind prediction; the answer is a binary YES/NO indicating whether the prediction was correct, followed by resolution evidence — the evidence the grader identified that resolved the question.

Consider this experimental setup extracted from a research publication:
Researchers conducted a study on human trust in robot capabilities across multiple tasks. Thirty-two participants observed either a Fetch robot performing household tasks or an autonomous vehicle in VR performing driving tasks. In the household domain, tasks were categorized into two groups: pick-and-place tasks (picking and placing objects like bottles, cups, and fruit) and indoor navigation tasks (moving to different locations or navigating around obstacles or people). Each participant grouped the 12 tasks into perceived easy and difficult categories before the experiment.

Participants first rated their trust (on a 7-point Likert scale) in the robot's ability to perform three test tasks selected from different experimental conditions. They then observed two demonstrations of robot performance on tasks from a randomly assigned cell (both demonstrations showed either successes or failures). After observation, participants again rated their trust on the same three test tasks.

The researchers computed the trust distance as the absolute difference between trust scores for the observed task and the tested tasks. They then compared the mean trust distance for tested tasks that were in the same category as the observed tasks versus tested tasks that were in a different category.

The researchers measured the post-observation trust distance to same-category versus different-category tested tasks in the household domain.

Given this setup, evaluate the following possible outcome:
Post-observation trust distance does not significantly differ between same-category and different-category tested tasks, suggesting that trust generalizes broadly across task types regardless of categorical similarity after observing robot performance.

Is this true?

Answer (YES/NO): NO